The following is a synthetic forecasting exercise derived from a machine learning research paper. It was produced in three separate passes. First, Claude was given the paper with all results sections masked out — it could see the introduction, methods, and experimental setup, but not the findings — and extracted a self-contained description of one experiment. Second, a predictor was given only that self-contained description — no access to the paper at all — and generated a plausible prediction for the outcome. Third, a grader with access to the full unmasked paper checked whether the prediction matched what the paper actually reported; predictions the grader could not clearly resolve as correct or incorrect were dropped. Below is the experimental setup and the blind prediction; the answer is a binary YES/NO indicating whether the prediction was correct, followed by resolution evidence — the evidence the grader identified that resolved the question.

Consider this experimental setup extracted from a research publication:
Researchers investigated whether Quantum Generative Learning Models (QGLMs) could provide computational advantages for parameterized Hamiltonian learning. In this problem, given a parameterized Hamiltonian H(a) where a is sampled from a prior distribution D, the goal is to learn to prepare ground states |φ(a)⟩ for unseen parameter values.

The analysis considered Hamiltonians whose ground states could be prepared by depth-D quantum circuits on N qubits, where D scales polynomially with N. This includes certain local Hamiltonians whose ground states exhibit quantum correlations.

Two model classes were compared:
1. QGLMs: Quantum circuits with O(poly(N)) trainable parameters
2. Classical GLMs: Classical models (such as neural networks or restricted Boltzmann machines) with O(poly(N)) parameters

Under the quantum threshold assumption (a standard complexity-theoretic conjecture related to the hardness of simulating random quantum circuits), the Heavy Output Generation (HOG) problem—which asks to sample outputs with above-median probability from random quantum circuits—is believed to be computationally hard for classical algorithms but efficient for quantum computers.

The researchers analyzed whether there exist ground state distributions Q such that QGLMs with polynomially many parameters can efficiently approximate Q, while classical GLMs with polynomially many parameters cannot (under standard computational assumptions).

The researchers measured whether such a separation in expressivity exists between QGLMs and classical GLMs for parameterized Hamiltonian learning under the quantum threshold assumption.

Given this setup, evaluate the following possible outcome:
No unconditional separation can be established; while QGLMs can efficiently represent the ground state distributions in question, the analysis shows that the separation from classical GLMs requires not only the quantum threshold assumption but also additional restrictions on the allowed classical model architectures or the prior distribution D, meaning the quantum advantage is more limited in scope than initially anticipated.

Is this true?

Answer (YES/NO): NO